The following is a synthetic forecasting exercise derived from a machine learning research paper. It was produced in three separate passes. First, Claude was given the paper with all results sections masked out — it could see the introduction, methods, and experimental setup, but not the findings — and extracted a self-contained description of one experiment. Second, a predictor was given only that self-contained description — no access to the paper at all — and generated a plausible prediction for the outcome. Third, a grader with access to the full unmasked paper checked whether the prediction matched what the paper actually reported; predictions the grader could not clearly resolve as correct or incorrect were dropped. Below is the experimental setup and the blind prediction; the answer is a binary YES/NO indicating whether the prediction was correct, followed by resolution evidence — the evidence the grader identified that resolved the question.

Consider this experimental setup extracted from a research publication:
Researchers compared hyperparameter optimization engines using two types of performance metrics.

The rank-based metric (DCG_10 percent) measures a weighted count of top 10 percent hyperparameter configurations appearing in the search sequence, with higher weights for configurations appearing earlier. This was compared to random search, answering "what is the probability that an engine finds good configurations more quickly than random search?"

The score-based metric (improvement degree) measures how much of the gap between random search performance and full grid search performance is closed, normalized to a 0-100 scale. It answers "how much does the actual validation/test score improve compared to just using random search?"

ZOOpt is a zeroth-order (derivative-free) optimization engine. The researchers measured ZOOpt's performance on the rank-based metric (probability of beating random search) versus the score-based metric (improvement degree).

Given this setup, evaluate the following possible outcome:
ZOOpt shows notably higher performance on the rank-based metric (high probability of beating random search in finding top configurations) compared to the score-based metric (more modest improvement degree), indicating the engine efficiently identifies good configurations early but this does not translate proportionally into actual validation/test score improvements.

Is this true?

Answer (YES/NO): NO